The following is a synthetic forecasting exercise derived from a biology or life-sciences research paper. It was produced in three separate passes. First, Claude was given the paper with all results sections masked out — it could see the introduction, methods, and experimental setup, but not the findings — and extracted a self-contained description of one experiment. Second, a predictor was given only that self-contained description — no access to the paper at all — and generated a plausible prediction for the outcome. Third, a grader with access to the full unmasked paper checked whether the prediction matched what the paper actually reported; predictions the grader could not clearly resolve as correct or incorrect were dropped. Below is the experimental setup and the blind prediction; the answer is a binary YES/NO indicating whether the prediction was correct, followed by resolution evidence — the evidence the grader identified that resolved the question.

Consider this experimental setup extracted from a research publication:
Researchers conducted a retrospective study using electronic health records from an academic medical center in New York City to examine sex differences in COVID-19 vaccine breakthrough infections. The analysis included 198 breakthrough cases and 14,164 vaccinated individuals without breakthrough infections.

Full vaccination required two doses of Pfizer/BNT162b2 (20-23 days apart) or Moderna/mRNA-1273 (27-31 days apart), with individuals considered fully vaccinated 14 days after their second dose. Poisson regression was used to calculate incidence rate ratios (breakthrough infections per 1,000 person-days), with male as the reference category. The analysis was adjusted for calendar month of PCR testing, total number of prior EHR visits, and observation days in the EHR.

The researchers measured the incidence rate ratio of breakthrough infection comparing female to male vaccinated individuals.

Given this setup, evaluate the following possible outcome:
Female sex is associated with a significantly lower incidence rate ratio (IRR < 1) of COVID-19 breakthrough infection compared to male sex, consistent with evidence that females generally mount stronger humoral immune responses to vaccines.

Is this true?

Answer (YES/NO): YES